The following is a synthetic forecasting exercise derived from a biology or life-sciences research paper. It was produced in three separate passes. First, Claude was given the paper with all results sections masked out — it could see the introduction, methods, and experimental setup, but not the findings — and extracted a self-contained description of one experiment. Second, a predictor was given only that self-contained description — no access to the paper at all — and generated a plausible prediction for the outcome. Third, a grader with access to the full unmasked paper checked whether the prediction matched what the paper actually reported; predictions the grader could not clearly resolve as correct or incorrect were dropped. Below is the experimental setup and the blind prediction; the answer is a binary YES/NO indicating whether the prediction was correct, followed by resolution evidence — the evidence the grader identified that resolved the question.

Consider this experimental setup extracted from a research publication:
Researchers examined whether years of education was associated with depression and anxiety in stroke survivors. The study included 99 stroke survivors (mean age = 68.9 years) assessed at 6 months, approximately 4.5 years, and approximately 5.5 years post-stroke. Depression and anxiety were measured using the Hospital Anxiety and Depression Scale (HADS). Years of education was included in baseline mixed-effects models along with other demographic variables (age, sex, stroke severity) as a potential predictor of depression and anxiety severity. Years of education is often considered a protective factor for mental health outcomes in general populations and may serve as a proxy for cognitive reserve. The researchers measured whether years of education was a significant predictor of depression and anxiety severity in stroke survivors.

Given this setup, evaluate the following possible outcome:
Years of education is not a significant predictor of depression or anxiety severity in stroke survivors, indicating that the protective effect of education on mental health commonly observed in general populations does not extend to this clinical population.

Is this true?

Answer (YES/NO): YES